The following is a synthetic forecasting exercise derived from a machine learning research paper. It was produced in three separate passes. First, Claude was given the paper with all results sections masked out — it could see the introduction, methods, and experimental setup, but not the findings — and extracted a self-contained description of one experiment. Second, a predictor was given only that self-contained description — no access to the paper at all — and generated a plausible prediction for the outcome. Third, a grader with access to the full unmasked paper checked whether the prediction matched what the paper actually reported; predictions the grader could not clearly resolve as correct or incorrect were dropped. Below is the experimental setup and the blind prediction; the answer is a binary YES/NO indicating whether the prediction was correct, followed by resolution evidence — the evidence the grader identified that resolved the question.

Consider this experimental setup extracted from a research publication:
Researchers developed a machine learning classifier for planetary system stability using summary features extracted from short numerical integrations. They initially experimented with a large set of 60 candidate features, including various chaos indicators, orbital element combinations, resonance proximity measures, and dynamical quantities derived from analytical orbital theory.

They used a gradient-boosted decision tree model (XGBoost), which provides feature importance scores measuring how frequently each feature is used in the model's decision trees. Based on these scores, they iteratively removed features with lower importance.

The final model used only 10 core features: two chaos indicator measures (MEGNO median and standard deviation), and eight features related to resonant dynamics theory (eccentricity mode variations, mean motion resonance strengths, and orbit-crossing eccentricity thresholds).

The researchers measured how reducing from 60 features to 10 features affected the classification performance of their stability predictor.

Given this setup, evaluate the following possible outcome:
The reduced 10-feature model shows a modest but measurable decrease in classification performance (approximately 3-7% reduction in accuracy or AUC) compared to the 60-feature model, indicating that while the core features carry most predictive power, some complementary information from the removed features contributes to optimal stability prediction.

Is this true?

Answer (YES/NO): NO